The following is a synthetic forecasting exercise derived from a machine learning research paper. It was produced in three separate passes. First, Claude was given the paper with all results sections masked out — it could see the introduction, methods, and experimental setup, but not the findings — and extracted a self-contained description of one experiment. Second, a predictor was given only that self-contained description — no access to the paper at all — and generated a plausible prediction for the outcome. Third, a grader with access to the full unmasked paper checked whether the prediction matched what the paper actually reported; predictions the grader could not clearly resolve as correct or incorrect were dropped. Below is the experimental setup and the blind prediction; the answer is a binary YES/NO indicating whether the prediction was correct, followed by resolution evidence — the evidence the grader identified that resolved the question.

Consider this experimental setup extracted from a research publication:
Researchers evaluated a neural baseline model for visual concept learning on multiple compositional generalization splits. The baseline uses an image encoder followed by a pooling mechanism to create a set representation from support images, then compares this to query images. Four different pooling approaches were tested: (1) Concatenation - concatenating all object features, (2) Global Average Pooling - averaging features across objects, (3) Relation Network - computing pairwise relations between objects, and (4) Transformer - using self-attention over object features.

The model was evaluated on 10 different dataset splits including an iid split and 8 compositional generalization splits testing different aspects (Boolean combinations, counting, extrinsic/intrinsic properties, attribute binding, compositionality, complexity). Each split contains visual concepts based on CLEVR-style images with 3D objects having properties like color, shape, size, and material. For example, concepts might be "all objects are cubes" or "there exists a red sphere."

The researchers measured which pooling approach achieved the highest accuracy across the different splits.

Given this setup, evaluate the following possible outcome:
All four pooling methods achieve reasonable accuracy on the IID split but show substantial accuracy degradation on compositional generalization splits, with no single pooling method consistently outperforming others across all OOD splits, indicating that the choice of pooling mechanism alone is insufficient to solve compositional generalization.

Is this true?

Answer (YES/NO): NO